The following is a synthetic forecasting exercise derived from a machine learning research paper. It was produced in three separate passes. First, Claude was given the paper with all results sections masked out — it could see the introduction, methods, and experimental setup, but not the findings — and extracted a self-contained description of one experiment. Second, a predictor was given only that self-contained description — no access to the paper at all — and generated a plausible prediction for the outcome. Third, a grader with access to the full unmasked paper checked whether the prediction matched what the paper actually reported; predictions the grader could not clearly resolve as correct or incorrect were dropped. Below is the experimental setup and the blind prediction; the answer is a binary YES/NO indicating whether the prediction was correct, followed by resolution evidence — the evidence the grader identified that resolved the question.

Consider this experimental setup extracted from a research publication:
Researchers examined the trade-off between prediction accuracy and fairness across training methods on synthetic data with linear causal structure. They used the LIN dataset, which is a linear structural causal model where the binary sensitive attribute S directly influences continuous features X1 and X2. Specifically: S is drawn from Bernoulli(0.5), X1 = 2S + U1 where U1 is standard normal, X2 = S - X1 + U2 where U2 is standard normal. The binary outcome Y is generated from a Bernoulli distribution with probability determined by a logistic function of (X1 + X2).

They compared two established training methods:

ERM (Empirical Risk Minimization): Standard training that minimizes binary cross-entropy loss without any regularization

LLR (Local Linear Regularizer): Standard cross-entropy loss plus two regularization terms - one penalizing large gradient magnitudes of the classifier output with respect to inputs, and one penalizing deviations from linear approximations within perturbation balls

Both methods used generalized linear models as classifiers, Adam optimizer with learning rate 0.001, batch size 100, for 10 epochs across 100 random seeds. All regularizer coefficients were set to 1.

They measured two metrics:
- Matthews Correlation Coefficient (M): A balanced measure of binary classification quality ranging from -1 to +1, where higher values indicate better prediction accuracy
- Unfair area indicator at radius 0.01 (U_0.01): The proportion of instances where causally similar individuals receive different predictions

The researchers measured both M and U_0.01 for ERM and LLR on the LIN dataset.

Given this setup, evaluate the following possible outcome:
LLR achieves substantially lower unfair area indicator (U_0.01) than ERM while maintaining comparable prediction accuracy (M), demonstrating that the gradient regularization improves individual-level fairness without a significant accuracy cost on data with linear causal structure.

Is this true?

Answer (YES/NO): NO